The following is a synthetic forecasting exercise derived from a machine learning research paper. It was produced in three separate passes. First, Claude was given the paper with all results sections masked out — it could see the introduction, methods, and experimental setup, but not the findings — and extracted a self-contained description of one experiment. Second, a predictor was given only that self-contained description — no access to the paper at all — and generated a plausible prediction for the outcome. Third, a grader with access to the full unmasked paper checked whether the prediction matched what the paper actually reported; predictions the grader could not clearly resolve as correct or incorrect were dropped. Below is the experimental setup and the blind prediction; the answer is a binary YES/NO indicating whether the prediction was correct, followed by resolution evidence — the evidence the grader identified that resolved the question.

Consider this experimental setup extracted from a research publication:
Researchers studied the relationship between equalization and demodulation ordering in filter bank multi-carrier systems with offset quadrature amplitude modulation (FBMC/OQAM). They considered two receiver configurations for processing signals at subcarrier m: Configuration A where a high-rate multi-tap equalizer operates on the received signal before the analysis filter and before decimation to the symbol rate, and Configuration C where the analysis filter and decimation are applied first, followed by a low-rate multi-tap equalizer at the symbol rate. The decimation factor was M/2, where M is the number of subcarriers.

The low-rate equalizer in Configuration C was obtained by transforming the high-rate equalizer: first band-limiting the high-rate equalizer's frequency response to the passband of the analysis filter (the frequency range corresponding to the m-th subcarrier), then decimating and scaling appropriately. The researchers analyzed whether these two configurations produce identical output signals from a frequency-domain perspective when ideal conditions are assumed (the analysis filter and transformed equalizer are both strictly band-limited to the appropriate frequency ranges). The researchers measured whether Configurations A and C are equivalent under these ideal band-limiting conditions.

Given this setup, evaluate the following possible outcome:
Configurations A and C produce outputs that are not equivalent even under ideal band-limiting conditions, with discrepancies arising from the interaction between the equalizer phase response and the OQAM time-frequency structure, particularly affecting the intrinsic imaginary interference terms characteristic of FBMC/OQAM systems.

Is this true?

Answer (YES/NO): NO